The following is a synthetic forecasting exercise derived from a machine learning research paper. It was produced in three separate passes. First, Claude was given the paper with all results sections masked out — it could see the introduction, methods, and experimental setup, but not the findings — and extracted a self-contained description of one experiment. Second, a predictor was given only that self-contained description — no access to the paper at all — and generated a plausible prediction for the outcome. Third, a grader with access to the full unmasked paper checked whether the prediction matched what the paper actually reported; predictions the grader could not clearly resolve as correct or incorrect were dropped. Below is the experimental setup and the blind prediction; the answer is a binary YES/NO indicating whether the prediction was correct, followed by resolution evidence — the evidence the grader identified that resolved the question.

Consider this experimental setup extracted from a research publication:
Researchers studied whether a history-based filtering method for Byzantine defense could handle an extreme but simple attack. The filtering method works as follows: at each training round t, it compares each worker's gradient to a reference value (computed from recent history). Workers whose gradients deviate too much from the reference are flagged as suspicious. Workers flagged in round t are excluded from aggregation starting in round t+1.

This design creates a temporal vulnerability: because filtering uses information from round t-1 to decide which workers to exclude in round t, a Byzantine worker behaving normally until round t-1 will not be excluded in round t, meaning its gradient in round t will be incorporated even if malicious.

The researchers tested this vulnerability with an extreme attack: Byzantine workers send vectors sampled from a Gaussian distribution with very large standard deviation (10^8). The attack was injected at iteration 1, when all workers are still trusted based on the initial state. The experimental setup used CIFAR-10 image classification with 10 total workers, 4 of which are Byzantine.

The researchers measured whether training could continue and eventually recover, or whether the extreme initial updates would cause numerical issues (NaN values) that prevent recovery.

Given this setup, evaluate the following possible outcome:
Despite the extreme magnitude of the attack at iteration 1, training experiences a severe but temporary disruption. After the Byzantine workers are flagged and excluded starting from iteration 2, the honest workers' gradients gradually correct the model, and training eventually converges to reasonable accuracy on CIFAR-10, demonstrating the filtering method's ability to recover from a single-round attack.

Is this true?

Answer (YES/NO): NO